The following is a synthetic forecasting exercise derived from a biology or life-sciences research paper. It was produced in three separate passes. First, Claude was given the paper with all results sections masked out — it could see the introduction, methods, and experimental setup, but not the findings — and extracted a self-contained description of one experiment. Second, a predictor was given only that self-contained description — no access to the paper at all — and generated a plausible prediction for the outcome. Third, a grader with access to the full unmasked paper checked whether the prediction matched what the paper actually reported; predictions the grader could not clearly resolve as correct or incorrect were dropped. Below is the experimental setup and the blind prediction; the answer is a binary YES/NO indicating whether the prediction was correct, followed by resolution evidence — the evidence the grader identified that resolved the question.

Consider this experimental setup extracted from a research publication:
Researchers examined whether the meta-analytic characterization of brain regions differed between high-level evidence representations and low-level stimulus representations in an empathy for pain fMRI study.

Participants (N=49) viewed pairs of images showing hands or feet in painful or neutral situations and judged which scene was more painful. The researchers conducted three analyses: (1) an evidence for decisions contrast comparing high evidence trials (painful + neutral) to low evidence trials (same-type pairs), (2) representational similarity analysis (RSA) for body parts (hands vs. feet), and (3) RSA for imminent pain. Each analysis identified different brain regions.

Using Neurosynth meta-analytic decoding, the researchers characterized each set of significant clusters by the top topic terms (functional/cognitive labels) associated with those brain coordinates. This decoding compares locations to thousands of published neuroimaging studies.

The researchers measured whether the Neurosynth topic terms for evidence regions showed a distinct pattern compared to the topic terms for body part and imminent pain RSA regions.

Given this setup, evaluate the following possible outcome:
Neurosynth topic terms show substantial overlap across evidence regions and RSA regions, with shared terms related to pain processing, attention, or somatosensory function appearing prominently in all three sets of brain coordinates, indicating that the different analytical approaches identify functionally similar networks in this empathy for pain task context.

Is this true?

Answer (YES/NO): NO